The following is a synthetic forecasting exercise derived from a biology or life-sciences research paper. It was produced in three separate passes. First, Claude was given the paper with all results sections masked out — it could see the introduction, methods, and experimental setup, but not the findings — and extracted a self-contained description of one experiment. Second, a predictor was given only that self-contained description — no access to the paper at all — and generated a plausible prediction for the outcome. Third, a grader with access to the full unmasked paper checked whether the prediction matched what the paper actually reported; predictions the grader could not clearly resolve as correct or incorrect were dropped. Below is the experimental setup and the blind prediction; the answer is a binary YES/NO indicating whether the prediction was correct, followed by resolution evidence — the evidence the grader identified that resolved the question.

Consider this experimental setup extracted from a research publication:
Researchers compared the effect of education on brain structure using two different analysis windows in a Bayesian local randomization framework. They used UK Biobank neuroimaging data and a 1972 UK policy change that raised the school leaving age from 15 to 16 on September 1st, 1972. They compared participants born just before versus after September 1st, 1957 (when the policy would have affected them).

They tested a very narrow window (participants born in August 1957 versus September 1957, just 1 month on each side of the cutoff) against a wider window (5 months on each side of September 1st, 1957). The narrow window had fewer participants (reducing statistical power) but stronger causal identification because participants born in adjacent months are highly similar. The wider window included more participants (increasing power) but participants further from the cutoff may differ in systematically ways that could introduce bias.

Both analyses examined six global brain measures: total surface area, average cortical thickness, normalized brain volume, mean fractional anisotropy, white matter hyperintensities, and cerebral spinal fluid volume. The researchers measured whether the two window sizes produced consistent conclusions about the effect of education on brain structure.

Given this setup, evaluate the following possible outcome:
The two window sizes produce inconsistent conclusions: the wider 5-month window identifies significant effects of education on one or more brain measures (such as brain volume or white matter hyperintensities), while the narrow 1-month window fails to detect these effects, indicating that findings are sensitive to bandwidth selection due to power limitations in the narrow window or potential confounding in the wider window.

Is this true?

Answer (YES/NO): NO